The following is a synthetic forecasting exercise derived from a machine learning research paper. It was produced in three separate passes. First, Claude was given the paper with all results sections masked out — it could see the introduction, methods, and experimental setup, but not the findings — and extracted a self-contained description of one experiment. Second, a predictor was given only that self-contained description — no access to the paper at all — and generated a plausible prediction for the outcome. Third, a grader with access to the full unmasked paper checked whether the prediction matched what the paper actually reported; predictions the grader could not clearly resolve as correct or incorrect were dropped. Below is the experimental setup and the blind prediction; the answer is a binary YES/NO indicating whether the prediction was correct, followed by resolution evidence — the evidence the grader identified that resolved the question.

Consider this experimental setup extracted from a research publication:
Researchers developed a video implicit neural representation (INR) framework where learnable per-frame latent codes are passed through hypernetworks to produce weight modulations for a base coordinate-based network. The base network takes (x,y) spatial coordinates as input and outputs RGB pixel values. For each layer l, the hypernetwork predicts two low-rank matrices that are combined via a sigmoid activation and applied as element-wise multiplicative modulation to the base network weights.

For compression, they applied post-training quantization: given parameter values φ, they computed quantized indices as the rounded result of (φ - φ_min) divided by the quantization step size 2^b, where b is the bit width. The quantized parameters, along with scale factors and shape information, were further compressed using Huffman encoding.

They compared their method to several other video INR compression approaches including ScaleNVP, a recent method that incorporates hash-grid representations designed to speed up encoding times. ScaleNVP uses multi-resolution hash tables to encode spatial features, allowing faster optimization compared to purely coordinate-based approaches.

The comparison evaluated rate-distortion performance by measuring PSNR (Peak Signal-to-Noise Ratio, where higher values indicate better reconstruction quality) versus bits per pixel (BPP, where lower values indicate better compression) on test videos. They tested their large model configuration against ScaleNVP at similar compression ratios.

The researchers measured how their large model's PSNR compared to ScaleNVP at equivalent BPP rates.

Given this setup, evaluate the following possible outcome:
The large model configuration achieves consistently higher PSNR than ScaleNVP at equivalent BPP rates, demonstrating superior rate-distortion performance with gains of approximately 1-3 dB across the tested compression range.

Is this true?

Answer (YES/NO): NO